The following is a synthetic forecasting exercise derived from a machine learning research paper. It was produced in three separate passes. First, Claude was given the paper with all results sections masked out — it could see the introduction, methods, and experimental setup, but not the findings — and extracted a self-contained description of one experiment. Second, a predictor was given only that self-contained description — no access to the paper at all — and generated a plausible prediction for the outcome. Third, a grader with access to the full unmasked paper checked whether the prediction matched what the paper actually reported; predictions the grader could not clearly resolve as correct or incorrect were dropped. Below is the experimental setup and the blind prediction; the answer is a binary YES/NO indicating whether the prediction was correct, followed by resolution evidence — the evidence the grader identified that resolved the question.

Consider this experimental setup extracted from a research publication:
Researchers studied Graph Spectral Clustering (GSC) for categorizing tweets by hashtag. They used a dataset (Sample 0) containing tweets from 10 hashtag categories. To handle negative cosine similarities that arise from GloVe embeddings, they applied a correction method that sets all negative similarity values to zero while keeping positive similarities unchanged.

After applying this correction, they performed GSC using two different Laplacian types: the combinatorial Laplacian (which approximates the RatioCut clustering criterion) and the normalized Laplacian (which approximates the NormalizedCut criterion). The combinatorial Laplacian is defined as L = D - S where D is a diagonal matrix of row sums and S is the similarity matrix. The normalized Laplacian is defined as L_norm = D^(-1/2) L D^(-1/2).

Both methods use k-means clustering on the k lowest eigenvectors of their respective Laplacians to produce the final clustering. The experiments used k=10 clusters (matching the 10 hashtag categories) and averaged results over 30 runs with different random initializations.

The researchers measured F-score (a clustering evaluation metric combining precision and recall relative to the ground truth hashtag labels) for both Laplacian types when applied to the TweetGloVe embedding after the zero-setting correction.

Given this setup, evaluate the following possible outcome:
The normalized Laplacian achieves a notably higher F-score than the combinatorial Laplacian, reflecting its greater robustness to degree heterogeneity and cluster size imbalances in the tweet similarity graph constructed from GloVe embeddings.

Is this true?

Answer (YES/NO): YES